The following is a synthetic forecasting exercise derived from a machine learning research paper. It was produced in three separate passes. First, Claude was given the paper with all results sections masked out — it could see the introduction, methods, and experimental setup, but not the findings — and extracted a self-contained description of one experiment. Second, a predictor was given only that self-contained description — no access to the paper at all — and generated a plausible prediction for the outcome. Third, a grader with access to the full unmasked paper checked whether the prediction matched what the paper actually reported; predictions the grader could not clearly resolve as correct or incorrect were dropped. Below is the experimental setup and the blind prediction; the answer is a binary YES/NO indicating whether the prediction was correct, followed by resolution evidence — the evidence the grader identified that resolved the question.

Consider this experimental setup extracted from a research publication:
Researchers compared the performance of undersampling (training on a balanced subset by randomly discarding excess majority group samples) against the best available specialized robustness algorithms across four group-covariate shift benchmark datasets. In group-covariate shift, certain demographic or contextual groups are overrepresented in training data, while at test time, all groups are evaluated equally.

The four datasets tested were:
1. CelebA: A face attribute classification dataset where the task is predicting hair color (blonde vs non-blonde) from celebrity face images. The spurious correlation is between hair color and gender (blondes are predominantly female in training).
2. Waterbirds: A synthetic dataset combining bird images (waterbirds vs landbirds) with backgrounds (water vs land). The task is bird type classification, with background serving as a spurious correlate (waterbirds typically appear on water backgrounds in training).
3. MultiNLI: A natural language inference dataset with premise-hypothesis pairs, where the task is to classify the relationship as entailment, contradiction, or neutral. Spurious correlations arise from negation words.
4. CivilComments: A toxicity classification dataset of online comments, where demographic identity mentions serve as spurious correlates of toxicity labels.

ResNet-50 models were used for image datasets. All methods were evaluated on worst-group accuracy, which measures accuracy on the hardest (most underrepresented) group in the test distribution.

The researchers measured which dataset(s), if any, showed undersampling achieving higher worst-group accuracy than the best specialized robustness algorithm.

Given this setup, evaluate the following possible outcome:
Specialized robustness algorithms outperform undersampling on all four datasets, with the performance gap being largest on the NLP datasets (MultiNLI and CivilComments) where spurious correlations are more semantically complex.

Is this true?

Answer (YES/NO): NO